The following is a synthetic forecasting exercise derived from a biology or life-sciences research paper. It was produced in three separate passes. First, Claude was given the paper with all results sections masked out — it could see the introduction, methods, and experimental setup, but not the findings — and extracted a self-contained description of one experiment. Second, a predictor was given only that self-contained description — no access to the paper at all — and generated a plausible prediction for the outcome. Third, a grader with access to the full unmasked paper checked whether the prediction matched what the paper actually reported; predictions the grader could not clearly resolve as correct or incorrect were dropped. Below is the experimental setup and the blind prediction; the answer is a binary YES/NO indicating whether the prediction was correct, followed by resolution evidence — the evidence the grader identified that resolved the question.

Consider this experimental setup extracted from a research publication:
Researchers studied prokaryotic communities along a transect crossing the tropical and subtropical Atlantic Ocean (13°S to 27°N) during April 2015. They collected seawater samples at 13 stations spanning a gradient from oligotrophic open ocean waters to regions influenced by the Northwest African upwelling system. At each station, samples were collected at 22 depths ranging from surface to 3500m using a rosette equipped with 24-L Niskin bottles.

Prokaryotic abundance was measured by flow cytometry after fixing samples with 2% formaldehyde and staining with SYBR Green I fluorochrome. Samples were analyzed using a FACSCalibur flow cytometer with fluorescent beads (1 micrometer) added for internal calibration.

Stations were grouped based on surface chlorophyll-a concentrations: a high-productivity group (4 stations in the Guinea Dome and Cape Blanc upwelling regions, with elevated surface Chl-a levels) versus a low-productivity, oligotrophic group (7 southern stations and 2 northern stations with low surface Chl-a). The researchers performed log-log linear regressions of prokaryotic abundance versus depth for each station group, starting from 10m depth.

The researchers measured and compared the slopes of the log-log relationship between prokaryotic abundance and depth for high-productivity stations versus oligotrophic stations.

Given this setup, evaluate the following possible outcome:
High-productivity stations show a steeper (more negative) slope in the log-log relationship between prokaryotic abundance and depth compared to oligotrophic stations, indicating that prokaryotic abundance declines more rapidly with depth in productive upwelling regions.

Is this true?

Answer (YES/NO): NO